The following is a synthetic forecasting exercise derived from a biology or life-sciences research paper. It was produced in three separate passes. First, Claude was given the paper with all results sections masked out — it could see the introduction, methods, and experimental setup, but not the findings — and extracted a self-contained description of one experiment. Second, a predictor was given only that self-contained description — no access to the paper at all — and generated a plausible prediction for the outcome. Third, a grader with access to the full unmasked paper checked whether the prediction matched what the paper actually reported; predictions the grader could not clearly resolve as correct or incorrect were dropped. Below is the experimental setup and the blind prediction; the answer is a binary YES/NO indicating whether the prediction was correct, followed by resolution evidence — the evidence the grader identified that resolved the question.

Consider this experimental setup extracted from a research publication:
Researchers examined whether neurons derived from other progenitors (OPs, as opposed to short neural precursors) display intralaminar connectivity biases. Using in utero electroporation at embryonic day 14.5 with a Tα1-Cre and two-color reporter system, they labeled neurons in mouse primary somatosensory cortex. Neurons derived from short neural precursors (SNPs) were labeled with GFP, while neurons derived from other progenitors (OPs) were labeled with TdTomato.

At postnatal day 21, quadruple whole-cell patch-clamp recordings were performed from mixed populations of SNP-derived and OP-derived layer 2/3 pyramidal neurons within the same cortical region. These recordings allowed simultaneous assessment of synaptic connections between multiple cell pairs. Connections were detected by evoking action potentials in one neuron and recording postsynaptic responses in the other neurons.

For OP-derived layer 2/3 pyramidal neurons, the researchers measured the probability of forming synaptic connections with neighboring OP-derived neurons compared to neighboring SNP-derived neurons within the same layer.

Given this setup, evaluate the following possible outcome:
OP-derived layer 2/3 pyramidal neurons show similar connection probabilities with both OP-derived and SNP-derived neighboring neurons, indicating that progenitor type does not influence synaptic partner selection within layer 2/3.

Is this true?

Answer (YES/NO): YES